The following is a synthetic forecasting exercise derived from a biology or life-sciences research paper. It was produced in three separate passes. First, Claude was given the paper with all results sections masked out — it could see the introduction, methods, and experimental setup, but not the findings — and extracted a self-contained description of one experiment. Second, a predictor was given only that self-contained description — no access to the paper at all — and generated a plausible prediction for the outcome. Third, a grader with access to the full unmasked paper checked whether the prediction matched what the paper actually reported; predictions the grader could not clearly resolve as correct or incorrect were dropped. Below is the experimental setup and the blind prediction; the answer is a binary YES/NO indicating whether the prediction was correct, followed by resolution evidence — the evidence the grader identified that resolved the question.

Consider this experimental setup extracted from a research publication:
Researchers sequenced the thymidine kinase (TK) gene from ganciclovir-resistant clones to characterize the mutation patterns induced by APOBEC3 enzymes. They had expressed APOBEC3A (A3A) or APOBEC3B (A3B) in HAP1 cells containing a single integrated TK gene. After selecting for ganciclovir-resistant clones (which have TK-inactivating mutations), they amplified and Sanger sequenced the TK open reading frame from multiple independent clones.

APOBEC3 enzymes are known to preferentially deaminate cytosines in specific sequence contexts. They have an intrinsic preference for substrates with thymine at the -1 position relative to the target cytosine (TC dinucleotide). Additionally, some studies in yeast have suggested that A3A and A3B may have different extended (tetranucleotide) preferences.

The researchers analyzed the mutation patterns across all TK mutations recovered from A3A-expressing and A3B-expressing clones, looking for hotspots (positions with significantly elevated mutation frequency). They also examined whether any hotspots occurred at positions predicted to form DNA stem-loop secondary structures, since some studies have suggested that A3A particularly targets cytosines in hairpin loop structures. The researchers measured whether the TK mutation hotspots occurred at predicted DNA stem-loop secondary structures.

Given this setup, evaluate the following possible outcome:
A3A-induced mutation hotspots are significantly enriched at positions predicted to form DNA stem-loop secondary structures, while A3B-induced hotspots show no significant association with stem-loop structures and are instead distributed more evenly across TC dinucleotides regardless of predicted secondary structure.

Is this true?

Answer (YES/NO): NO